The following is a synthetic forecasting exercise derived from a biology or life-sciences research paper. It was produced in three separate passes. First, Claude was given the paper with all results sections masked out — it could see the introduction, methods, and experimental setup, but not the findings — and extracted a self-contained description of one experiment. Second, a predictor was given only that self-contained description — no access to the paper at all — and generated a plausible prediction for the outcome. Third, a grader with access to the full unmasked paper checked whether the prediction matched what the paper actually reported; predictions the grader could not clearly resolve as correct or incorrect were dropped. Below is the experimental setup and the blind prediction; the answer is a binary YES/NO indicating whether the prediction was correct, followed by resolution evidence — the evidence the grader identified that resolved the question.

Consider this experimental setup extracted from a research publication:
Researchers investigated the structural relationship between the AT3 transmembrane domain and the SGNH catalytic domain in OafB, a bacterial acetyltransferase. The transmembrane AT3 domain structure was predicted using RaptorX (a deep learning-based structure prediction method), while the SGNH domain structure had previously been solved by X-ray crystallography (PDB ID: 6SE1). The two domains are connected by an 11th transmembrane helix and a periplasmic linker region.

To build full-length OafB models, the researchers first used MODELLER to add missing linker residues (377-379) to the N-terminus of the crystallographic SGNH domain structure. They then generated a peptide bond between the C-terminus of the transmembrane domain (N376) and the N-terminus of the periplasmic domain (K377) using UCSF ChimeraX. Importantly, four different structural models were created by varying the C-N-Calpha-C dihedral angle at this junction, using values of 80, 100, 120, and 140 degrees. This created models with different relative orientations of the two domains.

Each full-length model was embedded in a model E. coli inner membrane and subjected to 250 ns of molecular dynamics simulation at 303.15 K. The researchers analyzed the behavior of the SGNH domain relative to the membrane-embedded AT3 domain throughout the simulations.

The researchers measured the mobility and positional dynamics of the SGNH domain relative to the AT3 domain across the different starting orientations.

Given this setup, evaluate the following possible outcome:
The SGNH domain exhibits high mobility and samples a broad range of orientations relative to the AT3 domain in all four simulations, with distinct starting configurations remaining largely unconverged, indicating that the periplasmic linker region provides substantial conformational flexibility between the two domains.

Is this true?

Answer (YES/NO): YES